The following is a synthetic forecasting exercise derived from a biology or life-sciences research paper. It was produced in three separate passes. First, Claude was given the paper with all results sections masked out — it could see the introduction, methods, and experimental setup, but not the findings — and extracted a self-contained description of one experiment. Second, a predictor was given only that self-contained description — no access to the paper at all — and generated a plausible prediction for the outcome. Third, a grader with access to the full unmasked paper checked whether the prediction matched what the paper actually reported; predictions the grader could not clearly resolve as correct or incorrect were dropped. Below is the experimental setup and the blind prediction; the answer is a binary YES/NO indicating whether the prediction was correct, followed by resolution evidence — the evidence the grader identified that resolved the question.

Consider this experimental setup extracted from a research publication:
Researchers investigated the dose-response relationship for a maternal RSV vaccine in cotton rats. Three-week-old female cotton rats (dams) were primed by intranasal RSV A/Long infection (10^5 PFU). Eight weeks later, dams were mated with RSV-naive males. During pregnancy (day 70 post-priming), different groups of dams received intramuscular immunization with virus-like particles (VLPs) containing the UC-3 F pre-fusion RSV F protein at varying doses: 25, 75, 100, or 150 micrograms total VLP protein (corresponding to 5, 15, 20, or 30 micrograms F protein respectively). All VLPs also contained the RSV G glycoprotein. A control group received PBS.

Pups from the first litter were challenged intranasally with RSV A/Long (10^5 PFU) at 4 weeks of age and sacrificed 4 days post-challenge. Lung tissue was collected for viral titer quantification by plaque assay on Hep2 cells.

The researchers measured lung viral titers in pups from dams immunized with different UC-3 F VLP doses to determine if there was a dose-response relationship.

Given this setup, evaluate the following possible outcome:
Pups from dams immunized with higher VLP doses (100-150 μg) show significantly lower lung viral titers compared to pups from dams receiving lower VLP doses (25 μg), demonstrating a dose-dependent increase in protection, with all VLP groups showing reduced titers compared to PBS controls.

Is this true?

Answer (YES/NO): NO